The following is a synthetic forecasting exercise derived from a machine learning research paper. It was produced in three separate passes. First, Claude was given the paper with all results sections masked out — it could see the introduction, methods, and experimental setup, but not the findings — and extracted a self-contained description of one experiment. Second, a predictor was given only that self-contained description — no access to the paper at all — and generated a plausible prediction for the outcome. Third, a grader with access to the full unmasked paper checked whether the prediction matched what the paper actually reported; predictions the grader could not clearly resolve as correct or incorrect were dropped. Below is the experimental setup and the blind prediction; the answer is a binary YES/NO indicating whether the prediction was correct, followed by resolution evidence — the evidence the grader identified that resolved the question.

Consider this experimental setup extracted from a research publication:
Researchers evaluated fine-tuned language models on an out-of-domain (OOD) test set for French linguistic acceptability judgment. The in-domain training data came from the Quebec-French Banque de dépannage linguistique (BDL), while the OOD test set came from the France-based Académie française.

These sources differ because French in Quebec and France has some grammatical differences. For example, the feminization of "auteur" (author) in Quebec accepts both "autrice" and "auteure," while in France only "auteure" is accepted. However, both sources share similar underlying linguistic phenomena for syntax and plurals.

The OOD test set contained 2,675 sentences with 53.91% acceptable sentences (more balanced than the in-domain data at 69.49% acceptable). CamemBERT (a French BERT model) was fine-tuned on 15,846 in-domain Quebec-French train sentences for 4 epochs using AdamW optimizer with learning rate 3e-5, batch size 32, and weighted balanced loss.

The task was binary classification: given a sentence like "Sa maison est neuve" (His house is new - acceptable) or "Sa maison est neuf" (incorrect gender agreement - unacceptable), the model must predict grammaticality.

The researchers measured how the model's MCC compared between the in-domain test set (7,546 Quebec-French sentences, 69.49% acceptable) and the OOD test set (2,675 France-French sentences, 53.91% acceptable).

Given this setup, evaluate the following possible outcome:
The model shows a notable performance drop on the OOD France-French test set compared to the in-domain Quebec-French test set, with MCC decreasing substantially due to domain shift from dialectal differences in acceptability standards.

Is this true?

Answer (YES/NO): YES